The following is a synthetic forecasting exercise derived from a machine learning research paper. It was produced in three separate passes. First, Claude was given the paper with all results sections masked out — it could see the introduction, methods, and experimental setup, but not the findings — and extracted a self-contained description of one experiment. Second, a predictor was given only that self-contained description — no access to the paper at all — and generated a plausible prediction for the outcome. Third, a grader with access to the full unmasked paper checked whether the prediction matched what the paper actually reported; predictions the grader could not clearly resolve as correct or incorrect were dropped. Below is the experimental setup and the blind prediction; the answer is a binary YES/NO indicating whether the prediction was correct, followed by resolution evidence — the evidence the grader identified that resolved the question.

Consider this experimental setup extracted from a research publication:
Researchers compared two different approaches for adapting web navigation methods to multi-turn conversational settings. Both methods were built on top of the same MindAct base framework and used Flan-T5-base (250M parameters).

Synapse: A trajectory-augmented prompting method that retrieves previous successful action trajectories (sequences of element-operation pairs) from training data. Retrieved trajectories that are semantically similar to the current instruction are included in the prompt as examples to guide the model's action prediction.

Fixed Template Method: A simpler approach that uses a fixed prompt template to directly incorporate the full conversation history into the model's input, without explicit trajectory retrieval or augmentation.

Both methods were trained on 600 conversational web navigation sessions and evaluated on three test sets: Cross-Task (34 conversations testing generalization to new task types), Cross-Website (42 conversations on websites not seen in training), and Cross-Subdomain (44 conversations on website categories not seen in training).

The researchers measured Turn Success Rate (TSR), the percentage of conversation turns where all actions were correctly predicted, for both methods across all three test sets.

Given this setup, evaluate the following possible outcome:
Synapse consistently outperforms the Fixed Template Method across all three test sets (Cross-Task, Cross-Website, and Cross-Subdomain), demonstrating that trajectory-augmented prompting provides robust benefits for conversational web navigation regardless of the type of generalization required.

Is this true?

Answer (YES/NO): NO